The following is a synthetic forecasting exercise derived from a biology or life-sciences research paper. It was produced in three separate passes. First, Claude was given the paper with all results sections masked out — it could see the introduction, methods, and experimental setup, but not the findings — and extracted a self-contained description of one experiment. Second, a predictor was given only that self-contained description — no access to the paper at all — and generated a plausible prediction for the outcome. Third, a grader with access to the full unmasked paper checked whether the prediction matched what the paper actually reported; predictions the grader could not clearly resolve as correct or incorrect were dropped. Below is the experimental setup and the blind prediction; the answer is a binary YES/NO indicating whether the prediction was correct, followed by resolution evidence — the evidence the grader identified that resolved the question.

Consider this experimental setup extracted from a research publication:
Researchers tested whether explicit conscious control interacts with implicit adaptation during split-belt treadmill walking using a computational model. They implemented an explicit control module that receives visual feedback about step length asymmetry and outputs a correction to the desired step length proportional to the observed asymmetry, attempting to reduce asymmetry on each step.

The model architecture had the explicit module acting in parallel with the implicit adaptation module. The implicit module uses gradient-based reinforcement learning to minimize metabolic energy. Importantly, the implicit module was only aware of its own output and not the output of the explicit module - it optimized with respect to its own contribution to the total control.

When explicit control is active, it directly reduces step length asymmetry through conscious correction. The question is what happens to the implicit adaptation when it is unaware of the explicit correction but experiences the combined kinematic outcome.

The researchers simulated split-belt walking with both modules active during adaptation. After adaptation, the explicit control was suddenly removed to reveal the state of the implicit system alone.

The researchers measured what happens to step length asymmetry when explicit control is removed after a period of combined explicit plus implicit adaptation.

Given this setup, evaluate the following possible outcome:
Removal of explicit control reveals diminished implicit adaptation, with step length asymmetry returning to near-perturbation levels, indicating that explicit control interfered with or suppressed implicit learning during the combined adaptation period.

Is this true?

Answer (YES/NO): NO